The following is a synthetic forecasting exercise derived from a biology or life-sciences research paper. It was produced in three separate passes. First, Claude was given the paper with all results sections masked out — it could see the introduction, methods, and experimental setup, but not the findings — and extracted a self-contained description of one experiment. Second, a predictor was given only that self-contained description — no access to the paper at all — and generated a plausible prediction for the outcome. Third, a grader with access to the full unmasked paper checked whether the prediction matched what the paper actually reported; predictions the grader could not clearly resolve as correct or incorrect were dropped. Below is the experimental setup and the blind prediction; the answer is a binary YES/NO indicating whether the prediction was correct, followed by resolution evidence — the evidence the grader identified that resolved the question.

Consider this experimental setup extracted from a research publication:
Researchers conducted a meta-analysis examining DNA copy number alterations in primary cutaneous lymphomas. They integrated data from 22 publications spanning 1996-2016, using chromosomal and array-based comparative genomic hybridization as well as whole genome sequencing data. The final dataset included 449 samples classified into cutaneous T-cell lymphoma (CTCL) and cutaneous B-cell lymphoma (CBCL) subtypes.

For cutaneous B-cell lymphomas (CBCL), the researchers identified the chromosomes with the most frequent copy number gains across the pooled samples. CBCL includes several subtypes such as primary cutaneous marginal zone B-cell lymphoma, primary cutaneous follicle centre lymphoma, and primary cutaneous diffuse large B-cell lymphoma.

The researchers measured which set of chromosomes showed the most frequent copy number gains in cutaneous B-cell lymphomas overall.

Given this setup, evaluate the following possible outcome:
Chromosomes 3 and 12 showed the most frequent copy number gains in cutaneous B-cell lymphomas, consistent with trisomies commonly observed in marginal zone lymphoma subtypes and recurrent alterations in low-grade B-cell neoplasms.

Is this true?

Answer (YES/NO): NO